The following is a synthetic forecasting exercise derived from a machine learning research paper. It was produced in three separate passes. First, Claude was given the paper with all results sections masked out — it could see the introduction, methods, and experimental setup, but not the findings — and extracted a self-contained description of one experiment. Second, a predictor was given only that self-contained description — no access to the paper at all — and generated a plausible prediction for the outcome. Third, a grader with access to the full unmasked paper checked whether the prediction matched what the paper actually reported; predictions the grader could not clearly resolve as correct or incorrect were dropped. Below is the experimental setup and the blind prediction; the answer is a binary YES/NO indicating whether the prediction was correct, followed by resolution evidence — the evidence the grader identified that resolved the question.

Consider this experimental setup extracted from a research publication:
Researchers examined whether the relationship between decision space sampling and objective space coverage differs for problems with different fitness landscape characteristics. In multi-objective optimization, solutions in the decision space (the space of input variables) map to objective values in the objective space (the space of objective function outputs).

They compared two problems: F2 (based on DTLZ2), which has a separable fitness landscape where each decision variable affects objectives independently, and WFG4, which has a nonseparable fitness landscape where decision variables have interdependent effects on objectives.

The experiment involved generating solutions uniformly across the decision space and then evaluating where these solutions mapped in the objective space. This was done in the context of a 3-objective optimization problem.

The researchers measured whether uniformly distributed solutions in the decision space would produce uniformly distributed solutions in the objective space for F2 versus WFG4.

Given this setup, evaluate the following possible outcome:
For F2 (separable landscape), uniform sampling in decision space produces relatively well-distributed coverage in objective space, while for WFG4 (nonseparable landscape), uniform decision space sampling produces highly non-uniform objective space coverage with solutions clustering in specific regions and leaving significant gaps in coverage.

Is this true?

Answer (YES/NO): YES